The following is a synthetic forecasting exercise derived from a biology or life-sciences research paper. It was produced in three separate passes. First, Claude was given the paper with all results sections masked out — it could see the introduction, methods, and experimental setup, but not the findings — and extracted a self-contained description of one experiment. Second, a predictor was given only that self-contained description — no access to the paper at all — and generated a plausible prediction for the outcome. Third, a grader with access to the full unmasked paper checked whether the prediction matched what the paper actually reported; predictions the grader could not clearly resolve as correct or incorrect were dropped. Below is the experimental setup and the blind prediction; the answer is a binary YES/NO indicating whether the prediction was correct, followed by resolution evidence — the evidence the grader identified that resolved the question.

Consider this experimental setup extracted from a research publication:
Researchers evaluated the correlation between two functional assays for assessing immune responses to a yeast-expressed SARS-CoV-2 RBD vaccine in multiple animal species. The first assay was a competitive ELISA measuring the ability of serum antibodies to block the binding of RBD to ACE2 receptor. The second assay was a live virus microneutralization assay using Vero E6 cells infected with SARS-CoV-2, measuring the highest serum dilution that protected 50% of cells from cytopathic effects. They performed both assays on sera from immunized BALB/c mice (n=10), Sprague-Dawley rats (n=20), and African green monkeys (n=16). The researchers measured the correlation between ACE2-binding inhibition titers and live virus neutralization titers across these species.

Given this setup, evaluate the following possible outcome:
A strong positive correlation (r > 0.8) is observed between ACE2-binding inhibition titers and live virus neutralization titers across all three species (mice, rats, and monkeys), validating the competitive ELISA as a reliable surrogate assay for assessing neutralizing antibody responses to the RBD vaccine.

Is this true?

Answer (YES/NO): NO